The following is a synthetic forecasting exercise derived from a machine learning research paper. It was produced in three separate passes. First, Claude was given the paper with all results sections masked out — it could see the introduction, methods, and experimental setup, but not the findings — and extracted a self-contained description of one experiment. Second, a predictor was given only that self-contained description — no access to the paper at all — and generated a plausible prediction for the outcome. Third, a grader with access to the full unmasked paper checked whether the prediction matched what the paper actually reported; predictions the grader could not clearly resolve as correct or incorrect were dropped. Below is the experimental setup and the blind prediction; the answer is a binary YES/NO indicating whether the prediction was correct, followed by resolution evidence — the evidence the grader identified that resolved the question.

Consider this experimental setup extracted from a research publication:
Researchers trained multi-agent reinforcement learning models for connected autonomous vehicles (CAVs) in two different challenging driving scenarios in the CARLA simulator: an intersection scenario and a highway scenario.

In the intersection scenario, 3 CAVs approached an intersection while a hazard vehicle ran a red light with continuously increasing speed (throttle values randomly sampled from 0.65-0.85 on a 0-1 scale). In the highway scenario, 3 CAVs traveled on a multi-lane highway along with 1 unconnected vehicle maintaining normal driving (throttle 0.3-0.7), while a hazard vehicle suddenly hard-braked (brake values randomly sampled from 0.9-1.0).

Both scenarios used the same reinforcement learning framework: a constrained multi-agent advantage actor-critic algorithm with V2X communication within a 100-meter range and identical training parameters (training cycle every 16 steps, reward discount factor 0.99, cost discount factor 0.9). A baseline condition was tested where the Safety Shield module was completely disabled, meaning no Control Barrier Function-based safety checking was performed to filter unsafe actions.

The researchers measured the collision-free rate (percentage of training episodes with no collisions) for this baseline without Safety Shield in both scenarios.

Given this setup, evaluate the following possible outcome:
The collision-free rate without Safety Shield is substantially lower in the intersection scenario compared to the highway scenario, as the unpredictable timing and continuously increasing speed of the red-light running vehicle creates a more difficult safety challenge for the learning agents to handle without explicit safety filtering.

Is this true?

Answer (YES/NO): NO